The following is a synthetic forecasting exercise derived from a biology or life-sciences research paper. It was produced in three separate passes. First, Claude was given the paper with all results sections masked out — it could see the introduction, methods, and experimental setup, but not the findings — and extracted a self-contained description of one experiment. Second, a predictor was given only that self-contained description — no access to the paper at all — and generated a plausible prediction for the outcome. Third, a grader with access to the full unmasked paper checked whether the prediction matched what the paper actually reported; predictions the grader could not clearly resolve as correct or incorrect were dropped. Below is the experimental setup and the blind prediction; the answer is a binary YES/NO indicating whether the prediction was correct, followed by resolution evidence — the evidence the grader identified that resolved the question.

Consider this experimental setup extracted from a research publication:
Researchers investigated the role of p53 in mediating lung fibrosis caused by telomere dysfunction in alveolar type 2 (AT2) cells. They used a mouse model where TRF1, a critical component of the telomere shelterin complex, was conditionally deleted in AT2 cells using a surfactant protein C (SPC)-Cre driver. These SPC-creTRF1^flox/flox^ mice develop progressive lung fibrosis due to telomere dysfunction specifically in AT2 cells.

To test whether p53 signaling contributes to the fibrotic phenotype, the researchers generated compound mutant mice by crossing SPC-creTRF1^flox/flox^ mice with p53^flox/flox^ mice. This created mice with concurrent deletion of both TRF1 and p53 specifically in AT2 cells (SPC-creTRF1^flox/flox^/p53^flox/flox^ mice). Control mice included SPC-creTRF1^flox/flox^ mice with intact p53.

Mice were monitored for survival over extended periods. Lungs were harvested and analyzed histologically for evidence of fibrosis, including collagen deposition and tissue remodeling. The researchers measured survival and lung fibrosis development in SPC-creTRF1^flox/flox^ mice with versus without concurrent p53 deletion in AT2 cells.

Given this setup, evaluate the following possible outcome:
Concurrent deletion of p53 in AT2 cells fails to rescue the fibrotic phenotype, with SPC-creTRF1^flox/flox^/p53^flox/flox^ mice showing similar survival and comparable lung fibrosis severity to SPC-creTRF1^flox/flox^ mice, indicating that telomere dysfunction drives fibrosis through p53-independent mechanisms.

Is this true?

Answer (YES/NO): NO